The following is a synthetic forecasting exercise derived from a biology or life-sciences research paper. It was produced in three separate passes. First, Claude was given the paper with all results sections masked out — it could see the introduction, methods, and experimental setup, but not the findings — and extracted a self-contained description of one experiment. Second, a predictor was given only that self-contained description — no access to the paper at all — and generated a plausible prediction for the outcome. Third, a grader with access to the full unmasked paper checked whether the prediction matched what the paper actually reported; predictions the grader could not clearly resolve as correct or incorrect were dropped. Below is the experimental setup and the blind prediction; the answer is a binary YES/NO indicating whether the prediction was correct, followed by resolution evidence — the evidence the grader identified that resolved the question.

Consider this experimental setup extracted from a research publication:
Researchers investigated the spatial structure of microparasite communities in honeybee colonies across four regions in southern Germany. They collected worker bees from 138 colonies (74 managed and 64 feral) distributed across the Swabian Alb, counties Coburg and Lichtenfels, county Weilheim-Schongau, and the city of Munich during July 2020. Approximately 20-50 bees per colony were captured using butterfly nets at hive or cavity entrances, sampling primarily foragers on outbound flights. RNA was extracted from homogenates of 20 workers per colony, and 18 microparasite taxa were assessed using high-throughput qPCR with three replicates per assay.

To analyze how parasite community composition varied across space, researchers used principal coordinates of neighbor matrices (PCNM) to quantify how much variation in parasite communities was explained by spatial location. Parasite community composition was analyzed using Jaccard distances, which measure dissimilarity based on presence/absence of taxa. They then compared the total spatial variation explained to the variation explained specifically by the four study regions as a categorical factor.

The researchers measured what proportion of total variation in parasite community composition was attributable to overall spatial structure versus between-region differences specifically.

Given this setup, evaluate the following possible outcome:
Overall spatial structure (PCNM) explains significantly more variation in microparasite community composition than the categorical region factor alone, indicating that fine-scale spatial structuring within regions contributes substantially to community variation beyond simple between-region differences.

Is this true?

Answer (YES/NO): NO